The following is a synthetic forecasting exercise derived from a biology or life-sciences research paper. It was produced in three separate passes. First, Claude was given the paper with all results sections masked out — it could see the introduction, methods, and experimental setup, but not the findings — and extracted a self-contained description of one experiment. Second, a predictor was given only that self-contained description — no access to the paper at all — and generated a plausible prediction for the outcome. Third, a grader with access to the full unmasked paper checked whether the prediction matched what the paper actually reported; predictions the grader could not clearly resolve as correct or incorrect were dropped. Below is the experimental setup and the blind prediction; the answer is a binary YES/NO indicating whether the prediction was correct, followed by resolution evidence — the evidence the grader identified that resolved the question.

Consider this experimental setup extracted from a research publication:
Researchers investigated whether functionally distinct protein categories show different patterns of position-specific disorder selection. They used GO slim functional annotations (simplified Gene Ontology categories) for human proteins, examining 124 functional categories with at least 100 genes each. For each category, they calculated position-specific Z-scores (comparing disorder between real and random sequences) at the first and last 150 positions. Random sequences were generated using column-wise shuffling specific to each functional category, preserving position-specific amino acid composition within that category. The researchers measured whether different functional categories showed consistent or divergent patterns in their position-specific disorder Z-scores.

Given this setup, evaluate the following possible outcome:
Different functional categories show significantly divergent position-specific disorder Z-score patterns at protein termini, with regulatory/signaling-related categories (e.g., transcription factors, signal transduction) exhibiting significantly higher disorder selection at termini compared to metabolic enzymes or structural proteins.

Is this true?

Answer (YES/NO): NO